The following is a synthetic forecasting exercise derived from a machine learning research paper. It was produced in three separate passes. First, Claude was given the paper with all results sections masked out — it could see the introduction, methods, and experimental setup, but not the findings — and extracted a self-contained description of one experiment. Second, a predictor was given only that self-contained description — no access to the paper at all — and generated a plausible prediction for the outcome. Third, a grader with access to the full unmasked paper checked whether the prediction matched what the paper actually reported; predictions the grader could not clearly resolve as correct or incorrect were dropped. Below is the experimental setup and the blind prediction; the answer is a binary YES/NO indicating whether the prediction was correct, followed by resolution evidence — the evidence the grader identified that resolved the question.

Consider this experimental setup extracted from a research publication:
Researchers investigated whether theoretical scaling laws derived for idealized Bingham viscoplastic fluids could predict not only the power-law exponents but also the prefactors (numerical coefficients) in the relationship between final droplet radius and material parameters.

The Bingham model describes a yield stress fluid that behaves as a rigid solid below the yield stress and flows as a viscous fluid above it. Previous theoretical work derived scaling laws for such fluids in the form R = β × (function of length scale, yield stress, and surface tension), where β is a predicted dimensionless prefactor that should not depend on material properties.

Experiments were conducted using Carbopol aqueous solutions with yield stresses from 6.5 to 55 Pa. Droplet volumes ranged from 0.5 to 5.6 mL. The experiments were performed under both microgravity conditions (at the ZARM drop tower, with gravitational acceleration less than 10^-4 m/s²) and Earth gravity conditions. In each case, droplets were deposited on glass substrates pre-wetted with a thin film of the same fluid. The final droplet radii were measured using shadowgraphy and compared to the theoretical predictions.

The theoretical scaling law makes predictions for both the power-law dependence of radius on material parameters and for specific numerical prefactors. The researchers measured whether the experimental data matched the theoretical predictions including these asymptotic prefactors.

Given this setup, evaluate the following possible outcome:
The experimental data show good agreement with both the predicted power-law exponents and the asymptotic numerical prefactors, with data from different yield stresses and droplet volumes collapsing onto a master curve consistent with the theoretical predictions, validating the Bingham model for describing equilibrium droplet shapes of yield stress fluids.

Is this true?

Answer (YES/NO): YES